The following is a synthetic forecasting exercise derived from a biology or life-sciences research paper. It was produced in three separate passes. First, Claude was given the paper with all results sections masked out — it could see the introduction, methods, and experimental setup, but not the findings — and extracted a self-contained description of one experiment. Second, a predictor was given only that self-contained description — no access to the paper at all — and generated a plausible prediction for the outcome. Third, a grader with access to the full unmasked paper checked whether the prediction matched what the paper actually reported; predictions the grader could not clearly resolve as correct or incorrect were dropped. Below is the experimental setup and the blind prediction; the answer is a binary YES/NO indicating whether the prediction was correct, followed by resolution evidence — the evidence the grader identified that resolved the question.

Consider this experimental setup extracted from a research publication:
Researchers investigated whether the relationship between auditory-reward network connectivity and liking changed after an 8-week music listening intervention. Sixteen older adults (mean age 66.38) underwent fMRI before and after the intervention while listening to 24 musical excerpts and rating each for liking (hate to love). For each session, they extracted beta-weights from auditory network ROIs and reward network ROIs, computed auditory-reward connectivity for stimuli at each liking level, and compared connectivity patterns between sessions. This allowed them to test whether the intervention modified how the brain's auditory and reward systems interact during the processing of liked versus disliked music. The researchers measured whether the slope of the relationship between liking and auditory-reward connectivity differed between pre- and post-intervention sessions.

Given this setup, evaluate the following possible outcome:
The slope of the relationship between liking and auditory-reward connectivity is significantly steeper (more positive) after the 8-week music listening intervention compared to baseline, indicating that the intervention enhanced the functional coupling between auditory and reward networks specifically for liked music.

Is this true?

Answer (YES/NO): NO